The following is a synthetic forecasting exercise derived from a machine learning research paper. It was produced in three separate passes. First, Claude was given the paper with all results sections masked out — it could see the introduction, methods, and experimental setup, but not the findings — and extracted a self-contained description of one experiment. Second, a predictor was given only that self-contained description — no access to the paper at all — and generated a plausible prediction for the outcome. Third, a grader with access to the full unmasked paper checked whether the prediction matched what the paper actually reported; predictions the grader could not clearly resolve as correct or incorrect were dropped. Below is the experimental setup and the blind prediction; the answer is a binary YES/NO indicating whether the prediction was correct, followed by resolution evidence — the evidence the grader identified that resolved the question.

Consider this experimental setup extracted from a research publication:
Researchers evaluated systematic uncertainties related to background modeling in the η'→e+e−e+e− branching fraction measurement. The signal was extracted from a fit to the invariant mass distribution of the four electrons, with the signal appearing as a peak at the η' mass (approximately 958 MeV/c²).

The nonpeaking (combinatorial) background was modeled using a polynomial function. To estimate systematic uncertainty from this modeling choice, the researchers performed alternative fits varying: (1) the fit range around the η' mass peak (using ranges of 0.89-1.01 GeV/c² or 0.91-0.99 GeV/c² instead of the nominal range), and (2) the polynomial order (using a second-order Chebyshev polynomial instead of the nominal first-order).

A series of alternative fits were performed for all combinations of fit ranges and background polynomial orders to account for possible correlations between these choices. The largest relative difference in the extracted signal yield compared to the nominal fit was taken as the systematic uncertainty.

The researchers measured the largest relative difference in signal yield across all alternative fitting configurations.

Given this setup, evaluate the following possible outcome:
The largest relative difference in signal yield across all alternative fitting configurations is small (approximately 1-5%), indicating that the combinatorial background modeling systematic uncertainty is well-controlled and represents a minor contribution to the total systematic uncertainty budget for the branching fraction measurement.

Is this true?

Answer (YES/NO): YES